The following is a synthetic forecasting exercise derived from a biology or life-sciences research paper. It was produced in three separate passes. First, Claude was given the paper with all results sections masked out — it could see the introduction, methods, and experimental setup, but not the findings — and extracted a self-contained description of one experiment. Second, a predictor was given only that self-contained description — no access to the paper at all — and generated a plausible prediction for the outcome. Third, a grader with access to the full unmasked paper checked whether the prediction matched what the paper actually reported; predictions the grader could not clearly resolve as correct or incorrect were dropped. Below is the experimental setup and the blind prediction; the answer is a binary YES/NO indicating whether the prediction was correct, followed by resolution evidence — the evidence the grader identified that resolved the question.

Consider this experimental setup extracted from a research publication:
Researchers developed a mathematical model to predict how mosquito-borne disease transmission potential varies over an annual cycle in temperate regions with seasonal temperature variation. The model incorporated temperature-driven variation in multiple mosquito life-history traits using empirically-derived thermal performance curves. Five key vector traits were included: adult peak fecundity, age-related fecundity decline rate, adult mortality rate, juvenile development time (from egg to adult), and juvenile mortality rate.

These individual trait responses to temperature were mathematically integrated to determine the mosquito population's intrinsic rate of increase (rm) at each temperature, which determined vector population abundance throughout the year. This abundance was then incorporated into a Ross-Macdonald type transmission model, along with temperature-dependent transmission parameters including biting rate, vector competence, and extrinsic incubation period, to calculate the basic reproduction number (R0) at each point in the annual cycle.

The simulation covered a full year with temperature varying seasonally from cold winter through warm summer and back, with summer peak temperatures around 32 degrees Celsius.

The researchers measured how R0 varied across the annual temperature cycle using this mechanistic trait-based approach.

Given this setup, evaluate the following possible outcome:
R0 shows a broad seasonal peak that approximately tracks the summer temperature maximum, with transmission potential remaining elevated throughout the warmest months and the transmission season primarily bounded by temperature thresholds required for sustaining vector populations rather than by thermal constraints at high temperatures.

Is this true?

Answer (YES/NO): NO